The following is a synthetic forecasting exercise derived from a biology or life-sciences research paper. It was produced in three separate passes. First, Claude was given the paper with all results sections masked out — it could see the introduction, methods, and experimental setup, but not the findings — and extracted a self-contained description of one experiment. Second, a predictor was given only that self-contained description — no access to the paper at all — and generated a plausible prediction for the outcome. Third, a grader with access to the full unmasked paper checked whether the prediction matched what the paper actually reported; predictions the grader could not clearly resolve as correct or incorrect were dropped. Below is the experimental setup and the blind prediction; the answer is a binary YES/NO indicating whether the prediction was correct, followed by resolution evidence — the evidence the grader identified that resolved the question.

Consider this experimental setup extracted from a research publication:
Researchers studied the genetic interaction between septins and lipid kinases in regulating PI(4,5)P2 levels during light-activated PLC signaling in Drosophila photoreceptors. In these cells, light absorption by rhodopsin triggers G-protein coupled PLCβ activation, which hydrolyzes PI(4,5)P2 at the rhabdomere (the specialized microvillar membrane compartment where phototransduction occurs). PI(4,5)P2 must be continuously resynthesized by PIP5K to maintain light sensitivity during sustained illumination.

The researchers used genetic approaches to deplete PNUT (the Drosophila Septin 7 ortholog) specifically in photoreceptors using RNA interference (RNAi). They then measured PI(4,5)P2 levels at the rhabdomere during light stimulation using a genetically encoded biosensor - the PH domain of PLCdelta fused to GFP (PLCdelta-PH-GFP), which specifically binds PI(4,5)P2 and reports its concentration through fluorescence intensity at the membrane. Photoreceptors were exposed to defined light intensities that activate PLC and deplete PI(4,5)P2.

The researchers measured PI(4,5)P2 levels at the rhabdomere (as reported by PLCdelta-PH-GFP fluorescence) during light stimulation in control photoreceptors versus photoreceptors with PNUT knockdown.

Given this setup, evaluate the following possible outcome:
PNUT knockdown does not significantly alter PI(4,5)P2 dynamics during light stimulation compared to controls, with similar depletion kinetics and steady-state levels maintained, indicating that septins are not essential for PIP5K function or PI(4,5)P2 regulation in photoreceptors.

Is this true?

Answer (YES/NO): NO